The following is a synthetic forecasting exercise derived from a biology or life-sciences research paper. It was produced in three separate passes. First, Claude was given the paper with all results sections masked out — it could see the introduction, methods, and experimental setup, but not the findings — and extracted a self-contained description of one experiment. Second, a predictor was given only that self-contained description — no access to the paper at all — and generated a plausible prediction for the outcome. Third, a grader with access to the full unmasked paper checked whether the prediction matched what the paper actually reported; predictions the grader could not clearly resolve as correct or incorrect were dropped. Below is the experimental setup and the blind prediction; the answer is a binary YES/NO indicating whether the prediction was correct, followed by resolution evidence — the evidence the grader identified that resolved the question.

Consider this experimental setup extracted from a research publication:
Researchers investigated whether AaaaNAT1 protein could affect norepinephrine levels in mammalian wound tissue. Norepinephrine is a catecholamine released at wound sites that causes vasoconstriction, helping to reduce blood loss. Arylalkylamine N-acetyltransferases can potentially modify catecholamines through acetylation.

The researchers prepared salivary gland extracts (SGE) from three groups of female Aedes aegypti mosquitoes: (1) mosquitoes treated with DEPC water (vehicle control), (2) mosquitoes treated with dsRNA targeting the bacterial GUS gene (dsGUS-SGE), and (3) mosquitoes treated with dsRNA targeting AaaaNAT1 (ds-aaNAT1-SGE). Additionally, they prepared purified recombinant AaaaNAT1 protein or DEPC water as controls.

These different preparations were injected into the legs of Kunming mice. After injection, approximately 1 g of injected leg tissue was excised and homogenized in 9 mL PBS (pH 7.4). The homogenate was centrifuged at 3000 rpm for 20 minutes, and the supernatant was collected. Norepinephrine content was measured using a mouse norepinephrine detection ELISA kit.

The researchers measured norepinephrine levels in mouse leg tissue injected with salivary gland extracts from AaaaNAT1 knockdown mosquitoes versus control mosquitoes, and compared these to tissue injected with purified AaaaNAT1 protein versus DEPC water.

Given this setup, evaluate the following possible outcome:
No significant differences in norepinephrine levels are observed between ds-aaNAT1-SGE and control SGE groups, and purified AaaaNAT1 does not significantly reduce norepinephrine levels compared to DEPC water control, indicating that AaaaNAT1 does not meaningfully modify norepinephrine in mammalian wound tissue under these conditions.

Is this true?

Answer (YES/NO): NO